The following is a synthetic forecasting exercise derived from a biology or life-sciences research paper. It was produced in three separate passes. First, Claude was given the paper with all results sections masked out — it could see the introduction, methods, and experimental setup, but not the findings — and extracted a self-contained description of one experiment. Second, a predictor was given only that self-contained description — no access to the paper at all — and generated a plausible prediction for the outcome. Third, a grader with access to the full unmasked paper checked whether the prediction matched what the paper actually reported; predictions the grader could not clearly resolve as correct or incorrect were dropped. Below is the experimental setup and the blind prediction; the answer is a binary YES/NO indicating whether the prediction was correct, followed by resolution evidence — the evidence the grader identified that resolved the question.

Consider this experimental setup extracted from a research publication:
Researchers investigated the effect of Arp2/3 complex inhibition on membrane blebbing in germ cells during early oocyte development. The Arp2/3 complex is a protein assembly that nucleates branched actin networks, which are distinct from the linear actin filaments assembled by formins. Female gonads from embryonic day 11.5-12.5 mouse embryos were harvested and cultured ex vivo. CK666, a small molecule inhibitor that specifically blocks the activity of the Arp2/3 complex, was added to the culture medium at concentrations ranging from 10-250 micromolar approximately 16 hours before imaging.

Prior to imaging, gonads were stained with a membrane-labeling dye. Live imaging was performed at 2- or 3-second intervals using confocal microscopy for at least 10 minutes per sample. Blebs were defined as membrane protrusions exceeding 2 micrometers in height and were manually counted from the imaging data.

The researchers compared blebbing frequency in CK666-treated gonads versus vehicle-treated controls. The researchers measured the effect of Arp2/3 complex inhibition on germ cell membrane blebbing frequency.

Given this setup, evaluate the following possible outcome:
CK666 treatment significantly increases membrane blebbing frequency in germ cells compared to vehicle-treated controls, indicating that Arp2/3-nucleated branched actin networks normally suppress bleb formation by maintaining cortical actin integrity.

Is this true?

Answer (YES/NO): NO